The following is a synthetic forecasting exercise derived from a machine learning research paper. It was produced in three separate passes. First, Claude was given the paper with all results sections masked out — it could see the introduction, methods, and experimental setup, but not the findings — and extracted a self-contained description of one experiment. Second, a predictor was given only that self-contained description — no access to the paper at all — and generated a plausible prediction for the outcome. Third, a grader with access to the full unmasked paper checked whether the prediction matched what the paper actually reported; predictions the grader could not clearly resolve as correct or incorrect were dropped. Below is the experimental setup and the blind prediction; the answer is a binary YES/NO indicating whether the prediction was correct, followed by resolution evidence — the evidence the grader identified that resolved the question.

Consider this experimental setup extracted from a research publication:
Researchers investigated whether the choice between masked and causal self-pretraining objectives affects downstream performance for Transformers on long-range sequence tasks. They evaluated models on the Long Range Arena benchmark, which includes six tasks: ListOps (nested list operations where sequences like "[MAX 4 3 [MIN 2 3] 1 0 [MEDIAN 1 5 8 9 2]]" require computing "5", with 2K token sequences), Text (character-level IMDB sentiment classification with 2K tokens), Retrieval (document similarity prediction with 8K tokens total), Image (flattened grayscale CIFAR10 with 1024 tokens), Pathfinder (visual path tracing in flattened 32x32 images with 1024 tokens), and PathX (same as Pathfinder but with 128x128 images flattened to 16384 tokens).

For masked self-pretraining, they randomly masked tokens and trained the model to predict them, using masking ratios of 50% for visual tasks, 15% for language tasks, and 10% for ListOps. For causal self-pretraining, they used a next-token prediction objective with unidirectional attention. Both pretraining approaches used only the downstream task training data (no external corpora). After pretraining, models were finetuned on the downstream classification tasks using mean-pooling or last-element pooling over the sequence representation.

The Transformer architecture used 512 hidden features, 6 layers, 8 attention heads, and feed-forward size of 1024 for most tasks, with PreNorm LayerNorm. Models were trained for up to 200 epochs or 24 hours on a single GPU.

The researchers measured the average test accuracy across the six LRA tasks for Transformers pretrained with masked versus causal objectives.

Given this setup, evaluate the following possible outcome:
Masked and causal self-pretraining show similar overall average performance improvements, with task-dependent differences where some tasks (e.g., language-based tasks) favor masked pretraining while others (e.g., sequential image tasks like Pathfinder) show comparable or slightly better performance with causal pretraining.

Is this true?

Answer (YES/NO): YES